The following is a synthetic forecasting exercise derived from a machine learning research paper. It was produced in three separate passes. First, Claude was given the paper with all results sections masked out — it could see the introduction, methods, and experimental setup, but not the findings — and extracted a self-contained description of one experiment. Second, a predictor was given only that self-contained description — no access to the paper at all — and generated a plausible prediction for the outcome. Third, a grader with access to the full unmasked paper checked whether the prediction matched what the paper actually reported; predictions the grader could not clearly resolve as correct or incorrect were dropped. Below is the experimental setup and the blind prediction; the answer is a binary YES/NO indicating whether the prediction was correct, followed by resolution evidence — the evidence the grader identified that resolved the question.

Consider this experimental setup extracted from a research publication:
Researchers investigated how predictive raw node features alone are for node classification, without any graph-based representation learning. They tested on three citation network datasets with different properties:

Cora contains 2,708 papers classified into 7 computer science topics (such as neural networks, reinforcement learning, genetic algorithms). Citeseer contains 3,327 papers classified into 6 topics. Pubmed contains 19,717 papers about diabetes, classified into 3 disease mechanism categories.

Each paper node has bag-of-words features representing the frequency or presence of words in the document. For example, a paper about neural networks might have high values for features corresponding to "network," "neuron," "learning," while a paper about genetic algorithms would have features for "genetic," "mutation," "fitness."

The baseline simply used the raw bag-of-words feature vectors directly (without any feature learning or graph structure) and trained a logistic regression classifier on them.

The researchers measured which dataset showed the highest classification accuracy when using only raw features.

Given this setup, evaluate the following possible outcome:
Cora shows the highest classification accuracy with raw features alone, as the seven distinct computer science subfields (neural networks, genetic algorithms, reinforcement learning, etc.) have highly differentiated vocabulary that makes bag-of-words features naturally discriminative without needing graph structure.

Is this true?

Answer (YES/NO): NO